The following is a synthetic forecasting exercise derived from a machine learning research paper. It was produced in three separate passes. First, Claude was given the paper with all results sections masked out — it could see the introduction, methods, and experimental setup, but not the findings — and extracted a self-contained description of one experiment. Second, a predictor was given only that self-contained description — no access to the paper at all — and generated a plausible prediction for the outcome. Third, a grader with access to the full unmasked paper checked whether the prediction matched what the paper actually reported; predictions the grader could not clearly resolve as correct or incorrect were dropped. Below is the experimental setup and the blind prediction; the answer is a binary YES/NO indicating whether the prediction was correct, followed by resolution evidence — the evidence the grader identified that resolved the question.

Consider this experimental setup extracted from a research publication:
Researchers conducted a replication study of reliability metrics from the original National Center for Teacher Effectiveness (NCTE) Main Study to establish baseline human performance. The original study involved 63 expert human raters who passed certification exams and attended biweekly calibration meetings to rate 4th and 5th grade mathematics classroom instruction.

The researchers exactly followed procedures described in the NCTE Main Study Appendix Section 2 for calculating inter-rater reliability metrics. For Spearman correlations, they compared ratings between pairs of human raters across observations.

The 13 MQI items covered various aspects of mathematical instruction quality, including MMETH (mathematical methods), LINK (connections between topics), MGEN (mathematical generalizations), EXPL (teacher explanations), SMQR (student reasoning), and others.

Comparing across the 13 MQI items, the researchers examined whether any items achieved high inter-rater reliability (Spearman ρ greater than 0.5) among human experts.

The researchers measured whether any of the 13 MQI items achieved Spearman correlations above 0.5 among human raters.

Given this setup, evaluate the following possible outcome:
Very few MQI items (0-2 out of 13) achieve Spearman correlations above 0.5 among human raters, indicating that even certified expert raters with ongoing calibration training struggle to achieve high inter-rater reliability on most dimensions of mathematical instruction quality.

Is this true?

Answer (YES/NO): YES